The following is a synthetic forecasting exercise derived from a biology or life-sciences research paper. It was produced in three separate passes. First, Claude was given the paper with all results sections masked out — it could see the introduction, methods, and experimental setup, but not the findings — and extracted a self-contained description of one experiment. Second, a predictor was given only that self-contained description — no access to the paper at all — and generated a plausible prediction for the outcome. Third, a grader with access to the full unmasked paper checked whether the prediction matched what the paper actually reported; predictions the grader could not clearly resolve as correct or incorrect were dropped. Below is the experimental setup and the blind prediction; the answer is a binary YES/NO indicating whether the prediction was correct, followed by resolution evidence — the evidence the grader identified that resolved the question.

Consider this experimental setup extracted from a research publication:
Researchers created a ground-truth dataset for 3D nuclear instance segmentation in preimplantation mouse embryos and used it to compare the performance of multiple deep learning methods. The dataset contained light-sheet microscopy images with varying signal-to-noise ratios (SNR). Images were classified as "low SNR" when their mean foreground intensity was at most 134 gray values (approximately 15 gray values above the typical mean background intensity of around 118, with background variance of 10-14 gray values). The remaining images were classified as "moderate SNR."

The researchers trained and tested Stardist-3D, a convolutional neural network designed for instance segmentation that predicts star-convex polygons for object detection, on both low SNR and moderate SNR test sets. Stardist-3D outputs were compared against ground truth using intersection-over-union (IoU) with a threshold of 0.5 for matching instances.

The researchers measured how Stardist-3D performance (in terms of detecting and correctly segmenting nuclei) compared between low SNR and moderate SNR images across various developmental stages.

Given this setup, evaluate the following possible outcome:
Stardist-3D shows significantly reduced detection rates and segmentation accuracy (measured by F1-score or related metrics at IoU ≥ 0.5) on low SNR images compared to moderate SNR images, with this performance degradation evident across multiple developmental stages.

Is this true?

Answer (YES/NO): NO